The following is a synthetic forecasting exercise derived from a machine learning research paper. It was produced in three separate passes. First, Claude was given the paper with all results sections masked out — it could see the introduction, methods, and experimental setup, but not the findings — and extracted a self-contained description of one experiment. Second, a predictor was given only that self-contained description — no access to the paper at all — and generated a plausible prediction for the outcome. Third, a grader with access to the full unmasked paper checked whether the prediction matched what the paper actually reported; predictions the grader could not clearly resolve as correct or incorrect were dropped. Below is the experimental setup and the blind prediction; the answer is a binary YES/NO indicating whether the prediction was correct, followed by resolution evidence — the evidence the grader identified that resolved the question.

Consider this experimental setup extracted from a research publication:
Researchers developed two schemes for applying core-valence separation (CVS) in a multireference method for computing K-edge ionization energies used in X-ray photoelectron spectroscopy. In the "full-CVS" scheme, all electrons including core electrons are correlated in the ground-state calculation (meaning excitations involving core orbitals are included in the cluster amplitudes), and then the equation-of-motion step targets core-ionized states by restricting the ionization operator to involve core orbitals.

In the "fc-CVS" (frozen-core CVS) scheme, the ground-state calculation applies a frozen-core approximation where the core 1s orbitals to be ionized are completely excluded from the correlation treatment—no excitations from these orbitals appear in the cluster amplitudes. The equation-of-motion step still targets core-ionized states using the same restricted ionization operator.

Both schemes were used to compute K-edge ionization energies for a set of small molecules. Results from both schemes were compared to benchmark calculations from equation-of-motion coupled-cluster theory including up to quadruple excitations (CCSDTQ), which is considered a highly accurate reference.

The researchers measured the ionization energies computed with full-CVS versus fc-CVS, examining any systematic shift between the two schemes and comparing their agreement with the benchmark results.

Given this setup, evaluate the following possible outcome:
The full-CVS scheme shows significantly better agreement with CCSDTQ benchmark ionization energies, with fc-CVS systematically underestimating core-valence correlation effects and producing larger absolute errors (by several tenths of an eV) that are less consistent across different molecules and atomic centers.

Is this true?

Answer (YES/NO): NO